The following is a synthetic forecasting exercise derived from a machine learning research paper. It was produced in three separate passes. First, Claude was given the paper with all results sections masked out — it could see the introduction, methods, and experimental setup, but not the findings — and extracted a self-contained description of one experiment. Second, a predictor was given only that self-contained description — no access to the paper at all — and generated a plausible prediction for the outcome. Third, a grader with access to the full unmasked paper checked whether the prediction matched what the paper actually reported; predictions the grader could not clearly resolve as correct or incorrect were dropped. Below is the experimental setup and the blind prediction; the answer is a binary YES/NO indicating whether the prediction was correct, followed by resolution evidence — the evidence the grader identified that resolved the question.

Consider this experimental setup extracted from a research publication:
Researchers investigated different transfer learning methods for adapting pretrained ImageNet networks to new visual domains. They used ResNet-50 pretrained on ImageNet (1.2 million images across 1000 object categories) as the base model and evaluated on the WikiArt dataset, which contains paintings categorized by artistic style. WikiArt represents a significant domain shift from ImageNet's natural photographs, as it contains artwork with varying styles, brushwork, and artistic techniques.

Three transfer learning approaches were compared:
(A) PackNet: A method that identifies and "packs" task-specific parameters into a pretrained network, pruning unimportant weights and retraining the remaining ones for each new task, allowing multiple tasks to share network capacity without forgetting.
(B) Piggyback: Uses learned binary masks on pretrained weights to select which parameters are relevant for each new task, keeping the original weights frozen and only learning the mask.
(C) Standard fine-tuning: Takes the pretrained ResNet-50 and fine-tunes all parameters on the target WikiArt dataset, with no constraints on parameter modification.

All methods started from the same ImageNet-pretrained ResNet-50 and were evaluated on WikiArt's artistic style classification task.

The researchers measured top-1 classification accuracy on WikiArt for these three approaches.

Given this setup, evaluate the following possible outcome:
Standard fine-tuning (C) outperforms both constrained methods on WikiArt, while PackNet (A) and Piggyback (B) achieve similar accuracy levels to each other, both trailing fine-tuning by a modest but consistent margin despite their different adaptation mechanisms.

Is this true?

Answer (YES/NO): NO